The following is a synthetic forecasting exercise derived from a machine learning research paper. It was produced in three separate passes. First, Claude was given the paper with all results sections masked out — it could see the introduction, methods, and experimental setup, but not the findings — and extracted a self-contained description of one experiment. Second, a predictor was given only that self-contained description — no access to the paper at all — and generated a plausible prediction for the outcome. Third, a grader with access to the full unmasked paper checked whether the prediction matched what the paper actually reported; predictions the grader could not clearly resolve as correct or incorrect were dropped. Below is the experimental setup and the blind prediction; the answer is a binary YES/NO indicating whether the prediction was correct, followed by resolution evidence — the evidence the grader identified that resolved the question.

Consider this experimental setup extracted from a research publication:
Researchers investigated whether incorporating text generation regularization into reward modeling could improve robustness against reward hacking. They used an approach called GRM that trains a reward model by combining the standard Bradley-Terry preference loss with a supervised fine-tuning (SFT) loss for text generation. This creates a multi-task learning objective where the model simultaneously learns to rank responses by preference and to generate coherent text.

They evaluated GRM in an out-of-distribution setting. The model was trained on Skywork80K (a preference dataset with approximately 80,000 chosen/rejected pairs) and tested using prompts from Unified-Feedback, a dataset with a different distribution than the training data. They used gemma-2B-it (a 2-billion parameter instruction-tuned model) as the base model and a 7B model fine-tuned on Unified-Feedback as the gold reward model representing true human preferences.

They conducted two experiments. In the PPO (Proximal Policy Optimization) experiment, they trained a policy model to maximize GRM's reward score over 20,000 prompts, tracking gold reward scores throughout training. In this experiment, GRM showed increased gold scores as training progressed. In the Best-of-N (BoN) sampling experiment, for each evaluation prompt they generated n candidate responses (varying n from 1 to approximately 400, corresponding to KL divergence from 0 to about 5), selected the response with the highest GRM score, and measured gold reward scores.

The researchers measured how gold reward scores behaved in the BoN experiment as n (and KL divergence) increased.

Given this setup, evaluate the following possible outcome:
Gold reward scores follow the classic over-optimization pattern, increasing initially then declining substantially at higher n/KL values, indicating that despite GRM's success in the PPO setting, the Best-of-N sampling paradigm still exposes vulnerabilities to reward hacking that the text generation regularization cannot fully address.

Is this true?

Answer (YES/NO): NO